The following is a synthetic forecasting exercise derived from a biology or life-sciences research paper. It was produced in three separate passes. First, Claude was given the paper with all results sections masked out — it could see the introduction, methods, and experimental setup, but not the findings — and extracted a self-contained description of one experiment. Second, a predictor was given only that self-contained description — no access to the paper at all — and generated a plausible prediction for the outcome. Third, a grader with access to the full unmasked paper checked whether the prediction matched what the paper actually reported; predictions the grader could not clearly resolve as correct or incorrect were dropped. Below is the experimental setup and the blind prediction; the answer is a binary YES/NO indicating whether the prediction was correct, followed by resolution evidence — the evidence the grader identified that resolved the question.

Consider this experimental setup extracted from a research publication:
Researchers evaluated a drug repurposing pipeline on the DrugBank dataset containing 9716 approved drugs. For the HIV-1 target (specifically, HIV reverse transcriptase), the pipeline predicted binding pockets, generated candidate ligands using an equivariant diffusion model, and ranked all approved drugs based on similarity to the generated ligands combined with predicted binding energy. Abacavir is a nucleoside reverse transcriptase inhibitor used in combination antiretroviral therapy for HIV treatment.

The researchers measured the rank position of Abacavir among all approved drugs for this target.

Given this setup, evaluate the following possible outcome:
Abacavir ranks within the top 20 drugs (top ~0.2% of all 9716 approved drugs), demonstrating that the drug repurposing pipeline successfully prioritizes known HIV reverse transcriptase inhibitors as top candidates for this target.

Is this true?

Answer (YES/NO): NO